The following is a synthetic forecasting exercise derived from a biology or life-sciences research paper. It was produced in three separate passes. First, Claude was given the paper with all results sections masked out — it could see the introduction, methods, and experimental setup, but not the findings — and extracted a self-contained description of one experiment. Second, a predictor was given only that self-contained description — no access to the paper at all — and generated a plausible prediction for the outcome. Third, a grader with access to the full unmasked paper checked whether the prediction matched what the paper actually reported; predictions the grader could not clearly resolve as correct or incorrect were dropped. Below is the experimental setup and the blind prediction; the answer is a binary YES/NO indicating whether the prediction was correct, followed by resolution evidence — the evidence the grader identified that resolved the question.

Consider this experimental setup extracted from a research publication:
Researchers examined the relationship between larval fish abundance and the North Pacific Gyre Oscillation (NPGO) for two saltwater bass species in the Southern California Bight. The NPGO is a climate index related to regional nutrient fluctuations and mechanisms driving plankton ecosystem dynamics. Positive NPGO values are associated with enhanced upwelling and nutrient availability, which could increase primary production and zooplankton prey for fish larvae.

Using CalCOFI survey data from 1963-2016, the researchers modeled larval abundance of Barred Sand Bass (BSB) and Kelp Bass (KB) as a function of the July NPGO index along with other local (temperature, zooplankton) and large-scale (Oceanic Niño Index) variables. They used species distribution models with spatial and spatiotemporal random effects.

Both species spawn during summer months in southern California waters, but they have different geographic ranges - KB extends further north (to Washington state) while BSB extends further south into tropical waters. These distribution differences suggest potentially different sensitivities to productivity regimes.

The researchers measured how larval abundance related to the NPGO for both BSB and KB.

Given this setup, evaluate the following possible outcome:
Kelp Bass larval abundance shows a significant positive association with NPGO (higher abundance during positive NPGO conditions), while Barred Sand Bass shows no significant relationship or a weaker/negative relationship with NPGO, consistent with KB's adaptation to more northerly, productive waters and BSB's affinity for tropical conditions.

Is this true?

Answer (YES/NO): NO